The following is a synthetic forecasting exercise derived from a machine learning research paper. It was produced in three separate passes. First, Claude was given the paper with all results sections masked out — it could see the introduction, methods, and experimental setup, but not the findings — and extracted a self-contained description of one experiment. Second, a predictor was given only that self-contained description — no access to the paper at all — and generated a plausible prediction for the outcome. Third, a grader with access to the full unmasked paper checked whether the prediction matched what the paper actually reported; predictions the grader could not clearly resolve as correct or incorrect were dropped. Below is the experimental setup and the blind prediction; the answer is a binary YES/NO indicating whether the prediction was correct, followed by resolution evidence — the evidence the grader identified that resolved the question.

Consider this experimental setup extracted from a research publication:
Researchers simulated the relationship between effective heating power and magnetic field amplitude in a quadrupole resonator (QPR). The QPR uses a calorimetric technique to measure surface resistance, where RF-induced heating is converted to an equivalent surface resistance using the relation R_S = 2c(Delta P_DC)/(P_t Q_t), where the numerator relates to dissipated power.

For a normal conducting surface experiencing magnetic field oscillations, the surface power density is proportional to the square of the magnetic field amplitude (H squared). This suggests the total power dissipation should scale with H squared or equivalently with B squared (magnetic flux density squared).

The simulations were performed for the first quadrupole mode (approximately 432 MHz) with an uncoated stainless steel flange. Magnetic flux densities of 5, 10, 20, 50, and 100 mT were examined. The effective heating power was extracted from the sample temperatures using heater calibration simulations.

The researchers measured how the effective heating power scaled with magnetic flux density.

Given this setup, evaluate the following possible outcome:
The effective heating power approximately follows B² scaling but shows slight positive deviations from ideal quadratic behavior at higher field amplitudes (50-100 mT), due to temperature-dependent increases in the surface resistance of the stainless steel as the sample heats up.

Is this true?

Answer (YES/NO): NO